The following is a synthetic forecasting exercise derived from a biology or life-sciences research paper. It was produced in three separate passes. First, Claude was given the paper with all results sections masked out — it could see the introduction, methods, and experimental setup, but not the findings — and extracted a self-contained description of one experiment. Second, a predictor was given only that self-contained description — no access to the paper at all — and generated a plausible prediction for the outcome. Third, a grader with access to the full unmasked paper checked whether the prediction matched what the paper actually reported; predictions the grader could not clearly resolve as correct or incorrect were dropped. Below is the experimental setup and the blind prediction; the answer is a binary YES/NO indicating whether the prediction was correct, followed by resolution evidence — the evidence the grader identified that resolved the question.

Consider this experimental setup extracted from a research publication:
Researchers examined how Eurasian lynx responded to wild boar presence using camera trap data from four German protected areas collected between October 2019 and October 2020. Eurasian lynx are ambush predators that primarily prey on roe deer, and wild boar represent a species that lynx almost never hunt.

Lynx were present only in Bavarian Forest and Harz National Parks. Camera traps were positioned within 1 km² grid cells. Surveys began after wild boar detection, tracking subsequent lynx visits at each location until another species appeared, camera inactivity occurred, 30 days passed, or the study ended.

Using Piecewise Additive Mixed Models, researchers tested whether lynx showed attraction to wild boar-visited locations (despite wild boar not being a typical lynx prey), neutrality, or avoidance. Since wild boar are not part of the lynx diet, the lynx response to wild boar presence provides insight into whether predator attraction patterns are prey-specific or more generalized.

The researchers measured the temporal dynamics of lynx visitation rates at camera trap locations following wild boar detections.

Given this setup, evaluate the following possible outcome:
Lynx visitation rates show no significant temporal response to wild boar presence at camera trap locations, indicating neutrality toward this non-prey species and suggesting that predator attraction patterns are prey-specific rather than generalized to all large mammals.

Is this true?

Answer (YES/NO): YES